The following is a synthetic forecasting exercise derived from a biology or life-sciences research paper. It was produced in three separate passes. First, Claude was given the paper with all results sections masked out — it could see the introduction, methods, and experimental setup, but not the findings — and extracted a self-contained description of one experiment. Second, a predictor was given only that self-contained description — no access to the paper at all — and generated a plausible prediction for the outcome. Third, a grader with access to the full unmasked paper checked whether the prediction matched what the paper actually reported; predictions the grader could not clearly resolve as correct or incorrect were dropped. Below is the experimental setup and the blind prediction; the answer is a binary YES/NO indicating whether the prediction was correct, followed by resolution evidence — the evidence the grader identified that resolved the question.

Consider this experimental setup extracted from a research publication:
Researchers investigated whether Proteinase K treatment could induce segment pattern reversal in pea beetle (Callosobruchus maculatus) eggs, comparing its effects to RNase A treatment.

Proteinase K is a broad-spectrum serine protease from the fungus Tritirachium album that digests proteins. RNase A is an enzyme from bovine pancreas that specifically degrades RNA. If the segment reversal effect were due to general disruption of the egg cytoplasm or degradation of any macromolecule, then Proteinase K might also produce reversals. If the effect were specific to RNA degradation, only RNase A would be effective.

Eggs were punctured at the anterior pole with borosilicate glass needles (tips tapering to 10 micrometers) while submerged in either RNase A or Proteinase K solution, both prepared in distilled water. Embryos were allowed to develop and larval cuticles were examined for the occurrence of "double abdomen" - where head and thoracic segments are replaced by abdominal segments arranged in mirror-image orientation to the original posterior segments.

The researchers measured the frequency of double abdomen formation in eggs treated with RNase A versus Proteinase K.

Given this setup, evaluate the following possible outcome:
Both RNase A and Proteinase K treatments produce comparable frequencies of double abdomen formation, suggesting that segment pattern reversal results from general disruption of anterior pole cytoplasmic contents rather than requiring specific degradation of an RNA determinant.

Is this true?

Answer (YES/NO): NO